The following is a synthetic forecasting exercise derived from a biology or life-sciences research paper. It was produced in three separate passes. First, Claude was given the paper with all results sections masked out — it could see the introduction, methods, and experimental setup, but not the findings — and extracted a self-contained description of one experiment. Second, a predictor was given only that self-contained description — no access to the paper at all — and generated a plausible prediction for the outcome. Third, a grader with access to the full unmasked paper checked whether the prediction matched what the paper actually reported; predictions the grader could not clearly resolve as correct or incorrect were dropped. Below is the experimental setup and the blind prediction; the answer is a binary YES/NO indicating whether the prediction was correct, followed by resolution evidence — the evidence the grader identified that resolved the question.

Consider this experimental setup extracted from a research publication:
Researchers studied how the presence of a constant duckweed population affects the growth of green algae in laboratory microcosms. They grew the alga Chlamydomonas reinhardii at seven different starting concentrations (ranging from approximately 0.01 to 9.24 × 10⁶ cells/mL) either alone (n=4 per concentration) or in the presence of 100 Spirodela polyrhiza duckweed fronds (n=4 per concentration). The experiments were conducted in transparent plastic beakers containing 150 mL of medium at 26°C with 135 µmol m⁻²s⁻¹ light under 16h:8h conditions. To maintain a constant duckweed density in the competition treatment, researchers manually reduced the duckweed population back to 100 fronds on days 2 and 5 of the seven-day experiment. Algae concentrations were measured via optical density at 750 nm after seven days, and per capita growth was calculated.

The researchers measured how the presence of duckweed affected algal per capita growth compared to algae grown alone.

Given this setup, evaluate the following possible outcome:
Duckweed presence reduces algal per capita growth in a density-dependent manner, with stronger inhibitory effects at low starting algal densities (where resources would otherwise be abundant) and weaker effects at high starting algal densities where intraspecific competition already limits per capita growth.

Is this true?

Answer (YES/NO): NO